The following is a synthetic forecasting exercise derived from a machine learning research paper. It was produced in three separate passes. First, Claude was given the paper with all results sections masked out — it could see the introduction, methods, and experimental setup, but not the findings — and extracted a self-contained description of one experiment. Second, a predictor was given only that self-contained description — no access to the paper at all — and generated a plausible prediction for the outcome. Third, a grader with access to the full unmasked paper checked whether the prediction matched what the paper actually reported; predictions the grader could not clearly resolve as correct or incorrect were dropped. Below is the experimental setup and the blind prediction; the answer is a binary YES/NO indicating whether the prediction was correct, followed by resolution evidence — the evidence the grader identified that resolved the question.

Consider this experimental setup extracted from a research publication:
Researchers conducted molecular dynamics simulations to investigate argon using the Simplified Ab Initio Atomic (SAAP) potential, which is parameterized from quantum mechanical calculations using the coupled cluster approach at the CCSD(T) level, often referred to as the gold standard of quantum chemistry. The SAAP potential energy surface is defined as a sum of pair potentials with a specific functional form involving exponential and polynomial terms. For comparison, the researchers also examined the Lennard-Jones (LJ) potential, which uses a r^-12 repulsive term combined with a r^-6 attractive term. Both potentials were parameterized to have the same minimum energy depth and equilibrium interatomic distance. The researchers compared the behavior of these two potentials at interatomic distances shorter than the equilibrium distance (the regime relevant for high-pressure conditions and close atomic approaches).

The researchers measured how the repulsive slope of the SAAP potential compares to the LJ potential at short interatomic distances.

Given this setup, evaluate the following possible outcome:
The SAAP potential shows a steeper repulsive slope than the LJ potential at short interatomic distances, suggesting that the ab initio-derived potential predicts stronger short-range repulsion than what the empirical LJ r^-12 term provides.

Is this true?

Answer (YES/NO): NO